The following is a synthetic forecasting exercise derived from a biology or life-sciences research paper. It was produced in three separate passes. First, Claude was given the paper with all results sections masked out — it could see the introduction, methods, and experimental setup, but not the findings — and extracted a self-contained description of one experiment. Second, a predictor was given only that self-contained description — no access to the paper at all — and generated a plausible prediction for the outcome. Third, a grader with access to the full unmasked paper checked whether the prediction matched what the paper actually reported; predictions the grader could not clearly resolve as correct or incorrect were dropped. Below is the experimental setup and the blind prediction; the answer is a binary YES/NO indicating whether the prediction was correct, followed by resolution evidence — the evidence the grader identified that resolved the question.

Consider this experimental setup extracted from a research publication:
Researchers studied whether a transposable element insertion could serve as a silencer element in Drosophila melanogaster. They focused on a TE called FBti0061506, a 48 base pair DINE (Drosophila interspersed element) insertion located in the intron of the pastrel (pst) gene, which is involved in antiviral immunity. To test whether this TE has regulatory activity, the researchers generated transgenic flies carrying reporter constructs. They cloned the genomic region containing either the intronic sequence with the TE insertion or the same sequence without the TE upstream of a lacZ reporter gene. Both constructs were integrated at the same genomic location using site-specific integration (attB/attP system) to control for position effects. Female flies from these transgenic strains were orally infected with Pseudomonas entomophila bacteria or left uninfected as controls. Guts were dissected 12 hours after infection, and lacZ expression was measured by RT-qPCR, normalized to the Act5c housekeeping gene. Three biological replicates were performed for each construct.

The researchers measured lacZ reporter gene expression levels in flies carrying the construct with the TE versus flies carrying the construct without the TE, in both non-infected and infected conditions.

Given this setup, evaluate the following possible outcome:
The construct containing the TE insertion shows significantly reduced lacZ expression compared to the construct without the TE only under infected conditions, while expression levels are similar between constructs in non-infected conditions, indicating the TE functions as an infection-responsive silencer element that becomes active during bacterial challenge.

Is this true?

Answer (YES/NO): NO